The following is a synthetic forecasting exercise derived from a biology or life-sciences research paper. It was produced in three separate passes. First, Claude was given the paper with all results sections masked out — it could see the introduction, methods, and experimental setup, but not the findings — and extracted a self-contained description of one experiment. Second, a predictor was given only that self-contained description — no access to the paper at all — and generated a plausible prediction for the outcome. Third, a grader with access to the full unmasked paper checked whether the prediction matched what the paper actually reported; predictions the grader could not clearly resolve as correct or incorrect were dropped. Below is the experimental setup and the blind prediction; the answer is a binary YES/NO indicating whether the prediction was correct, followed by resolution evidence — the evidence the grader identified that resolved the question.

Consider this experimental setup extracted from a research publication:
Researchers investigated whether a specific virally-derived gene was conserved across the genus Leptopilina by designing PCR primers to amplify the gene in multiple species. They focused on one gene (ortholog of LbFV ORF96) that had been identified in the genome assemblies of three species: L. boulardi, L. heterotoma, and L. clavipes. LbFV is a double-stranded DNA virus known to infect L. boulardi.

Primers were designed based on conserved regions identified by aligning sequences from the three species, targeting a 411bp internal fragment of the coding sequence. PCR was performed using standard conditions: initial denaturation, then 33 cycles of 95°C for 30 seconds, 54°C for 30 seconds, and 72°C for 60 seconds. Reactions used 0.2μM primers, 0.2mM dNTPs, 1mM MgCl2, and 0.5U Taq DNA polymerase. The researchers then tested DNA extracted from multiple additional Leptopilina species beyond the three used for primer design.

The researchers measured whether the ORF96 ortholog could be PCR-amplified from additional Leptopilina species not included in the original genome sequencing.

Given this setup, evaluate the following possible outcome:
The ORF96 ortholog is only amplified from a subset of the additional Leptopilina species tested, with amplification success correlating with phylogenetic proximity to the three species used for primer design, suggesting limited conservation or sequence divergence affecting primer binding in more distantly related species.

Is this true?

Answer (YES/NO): NO